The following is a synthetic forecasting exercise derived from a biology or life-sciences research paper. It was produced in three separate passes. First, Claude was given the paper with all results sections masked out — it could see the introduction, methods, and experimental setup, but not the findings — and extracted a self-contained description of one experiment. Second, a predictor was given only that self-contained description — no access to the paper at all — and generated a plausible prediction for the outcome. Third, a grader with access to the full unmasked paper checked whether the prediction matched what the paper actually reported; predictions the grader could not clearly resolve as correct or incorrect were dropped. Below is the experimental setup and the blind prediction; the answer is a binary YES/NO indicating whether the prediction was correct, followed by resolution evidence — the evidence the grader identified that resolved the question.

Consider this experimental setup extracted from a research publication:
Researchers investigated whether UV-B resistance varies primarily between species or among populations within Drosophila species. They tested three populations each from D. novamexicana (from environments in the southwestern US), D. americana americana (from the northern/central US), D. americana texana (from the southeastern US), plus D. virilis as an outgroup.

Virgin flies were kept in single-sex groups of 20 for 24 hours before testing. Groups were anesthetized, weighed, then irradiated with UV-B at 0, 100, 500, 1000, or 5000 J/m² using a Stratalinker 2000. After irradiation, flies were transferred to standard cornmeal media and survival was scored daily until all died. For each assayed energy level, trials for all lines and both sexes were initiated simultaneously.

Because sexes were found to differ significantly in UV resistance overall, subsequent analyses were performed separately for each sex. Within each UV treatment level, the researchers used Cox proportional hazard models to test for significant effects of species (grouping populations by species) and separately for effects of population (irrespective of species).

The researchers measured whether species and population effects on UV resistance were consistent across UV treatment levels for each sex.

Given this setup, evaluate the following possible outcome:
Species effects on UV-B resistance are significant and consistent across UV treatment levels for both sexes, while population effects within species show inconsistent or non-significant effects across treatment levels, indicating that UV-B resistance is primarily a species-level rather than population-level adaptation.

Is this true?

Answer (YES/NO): NO